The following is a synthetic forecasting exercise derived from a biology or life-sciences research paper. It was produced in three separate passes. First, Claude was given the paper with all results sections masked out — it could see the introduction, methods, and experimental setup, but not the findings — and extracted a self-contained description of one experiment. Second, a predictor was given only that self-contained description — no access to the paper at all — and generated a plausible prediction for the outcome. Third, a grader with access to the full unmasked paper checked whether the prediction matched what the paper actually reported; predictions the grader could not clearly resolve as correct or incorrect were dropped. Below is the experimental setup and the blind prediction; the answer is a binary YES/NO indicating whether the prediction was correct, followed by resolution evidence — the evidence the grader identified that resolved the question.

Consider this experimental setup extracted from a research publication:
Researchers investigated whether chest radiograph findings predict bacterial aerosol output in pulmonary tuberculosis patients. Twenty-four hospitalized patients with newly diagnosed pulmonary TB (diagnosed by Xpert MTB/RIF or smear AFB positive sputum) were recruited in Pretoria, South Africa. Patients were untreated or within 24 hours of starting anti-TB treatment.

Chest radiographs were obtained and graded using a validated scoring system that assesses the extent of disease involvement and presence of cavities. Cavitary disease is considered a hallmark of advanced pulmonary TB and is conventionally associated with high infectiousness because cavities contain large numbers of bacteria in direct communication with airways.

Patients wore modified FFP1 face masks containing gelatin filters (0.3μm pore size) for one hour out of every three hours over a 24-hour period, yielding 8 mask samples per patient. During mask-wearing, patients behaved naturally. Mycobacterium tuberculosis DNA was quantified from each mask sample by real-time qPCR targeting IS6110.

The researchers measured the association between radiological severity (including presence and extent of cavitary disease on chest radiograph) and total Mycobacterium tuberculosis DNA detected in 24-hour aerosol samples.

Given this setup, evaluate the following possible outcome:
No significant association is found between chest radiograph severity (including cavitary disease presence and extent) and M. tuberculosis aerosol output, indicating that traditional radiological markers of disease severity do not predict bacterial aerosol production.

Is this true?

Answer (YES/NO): YES